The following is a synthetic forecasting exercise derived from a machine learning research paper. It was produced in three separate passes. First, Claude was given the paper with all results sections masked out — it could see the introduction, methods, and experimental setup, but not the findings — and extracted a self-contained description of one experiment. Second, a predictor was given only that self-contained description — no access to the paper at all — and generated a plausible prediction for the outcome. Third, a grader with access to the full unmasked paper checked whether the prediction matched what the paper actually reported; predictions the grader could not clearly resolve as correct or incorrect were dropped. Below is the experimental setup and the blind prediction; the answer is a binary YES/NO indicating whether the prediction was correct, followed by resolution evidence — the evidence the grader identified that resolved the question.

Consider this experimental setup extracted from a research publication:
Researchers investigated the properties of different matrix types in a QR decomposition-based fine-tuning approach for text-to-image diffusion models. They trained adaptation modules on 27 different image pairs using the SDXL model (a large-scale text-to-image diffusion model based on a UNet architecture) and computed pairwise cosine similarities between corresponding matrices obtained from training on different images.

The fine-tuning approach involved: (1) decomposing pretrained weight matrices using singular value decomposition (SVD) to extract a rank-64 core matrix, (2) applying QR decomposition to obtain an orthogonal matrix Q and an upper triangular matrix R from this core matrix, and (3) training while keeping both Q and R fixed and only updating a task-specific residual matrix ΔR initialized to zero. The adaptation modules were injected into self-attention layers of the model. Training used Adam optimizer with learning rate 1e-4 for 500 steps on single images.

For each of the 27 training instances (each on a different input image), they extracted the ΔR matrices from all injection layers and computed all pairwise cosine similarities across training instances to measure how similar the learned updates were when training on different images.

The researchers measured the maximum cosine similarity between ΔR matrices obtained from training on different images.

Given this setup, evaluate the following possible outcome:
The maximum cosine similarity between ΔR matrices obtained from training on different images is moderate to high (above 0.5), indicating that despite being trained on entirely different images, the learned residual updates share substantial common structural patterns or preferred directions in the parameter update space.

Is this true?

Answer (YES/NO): NO